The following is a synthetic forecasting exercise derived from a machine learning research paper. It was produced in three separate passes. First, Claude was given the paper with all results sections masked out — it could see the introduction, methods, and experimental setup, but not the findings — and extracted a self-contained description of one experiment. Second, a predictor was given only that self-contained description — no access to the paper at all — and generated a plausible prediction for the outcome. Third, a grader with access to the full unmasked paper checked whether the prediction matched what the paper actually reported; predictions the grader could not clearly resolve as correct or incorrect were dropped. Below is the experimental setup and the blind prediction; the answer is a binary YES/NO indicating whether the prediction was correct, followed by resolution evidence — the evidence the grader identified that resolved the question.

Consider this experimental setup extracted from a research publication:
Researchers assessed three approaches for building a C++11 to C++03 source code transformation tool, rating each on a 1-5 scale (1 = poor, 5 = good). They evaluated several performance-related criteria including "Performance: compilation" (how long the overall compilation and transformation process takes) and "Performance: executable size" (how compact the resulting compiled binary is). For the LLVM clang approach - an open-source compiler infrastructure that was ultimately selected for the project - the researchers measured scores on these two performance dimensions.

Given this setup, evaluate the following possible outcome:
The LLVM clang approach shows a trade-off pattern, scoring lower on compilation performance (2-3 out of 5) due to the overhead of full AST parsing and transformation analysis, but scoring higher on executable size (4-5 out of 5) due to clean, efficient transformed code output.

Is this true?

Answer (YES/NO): YES